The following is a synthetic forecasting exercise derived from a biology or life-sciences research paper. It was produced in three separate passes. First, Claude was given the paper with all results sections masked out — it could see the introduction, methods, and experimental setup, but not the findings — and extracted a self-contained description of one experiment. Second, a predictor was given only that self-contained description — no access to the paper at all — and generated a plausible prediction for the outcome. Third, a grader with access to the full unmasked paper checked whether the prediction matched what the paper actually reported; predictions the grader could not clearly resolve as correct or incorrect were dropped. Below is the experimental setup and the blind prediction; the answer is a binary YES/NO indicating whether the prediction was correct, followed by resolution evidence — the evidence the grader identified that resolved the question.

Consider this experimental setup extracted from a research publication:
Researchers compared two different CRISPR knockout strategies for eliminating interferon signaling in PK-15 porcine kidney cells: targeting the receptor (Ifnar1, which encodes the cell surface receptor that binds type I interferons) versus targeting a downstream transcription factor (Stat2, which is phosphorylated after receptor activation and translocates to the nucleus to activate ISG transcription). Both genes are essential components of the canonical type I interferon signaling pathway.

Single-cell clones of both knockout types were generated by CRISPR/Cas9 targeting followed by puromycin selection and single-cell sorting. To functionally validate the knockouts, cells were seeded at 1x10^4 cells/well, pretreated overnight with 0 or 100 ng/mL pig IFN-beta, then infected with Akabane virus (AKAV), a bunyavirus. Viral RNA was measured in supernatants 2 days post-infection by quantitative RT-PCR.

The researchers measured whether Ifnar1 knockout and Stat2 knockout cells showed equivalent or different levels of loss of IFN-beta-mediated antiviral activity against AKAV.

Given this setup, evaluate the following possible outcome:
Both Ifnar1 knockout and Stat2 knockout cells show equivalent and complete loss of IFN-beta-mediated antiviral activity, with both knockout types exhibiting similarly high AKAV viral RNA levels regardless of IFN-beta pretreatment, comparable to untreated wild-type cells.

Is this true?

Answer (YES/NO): YES